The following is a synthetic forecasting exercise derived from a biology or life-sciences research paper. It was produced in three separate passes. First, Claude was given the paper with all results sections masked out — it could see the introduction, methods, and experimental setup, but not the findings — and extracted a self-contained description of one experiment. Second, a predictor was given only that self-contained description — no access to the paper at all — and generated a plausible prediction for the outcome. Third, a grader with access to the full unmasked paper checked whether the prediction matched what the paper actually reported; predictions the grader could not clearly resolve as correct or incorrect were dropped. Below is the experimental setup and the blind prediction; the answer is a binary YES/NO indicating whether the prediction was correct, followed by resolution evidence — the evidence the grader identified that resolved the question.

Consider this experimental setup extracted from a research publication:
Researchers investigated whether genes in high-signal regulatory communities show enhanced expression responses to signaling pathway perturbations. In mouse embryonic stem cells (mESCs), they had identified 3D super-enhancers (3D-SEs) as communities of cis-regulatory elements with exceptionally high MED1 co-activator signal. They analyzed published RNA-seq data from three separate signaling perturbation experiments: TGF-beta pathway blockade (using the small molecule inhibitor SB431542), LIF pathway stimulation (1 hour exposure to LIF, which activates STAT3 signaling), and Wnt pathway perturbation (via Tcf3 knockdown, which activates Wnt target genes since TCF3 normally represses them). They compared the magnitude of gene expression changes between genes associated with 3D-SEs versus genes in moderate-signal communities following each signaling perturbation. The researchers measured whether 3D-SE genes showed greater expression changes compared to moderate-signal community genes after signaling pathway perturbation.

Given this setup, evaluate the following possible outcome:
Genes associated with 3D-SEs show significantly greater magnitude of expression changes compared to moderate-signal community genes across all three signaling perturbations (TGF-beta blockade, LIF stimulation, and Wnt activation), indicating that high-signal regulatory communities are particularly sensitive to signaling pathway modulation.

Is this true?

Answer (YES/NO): YES